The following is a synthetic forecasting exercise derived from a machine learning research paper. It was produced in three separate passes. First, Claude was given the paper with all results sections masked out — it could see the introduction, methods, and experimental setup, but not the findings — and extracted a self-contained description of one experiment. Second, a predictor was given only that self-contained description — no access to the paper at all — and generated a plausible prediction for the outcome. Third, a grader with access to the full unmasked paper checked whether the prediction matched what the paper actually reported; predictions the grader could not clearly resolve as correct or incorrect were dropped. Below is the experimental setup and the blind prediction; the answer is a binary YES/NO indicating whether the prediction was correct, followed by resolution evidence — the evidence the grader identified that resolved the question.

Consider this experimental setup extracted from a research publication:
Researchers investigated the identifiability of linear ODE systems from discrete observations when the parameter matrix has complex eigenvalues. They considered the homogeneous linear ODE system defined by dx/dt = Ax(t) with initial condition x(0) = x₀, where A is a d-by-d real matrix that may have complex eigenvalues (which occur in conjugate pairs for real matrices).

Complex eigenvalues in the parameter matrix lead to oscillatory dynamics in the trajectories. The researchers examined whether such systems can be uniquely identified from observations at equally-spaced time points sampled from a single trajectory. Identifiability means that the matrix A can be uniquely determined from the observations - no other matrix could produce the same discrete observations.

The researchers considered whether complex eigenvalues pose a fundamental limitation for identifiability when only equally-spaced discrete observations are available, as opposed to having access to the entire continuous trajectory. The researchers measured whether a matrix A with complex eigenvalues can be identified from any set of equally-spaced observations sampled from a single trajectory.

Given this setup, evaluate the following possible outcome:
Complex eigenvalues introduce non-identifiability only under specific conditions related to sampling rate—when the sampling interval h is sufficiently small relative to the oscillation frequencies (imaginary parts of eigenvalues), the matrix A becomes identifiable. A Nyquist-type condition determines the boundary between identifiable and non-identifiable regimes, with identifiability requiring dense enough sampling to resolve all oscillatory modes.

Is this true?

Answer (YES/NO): NO